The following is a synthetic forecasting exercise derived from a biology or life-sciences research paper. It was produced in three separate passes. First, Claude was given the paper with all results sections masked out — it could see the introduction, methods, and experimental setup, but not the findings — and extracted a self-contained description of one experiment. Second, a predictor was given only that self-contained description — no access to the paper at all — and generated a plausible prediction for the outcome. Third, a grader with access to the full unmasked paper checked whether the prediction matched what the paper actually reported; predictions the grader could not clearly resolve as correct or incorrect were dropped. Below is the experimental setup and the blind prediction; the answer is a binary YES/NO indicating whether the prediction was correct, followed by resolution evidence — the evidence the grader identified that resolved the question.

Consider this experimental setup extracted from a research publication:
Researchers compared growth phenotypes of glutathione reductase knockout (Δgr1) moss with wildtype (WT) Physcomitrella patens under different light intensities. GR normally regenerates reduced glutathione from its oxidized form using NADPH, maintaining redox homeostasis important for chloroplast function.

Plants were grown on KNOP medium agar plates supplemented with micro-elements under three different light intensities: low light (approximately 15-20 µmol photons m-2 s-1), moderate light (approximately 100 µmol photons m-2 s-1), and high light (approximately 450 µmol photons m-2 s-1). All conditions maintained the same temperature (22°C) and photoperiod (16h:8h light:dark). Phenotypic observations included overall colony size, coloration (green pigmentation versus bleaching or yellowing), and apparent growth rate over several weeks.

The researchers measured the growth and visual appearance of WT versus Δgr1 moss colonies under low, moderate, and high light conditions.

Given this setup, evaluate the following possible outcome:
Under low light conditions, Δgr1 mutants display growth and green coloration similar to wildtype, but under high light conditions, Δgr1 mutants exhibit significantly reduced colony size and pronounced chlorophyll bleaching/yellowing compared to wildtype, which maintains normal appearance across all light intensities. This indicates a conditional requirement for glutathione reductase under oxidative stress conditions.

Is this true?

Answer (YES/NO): NO